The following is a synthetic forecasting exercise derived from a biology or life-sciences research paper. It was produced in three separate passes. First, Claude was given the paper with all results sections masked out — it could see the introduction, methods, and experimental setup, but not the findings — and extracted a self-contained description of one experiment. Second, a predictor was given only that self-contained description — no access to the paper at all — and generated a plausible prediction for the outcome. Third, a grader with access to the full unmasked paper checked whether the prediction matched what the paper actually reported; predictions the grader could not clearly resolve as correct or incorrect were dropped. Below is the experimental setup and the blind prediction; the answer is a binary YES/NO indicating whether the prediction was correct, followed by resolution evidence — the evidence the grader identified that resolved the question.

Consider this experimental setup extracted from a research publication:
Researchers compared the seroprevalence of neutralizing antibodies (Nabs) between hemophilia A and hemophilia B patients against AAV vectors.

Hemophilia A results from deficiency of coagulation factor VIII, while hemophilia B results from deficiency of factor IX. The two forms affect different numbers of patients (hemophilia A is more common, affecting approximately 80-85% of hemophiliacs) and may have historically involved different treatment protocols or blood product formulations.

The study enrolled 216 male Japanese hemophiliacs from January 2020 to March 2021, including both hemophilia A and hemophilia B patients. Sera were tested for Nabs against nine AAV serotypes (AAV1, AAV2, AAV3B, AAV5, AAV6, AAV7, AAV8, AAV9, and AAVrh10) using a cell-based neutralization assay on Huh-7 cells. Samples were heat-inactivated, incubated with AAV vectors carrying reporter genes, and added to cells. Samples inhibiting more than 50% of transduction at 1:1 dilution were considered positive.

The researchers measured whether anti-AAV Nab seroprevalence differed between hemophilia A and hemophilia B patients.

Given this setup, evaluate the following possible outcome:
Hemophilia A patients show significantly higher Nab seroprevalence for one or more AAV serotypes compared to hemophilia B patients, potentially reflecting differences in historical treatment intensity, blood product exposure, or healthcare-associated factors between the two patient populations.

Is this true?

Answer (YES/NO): NO